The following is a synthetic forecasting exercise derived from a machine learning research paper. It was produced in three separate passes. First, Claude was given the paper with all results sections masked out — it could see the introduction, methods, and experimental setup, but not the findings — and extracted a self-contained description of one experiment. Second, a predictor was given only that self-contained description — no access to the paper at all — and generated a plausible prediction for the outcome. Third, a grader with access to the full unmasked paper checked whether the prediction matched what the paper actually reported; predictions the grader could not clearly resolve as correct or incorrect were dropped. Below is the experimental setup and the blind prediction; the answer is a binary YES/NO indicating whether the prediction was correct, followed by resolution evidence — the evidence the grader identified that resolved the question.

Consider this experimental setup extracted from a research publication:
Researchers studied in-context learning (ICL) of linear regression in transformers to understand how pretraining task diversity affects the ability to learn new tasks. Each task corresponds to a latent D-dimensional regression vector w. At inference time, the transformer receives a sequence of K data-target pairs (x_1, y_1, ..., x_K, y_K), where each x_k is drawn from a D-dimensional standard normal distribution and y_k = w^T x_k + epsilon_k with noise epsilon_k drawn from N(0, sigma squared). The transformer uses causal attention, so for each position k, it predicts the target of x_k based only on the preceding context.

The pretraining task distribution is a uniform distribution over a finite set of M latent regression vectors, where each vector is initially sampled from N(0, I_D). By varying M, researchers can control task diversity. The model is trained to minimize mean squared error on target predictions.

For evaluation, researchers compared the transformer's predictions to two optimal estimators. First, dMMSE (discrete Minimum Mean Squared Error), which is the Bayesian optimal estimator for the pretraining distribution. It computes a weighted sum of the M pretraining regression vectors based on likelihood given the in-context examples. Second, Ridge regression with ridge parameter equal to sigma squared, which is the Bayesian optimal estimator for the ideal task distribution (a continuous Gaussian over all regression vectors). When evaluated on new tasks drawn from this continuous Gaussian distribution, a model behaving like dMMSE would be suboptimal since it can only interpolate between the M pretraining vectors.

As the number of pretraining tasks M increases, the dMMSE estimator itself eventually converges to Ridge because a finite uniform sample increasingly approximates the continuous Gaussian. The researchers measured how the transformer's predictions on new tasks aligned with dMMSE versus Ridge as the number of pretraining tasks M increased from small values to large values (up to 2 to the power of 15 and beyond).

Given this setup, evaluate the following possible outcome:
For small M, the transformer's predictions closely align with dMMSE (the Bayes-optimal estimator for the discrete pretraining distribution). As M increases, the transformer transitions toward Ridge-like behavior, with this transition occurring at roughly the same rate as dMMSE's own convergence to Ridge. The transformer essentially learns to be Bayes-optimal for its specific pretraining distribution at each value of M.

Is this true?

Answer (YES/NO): NO